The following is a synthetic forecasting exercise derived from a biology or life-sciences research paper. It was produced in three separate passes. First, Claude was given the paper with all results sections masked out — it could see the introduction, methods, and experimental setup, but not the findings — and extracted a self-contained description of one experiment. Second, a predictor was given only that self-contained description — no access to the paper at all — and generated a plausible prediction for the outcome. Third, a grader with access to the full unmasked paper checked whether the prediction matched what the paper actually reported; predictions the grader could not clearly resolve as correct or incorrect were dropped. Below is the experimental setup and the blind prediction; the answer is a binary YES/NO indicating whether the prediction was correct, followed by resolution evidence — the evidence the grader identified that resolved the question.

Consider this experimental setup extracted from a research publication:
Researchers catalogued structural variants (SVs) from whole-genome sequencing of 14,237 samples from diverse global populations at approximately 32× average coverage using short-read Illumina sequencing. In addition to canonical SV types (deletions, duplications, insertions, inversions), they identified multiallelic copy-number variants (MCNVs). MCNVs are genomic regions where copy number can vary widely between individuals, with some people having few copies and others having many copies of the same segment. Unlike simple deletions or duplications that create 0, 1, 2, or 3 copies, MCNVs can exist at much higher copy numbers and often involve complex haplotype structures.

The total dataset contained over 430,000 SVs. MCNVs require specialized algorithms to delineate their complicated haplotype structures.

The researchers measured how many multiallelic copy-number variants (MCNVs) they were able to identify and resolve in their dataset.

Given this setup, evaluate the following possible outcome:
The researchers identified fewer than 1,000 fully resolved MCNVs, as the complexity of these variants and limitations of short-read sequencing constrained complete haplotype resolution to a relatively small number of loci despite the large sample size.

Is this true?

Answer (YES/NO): NO